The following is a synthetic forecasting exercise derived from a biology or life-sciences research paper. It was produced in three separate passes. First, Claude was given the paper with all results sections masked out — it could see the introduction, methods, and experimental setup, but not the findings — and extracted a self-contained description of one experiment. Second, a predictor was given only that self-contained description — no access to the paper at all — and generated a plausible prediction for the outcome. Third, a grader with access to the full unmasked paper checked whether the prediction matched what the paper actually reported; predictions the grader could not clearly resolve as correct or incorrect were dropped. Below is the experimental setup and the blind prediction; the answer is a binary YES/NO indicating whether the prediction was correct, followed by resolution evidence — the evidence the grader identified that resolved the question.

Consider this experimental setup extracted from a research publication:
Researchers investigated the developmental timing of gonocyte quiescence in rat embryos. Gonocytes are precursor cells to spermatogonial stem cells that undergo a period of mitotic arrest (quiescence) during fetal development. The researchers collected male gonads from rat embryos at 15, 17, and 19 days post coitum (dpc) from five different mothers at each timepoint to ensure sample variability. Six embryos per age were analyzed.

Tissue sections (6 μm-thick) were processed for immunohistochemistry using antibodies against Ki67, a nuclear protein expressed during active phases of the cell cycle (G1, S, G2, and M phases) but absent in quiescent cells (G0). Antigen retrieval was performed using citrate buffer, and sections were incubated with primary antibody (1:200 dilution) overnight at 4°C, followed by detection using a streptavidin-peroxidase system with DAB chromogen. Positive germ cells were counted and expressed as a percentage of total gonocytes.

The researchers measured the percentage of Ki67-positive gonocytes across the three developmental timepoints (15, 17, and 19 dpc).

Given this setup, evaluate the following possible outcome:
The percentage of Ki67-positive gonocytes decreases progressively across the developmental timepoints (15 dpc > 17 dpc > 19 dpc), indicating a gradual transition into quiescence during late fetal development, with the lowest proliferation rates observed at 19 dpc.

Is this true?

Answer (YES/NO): YES